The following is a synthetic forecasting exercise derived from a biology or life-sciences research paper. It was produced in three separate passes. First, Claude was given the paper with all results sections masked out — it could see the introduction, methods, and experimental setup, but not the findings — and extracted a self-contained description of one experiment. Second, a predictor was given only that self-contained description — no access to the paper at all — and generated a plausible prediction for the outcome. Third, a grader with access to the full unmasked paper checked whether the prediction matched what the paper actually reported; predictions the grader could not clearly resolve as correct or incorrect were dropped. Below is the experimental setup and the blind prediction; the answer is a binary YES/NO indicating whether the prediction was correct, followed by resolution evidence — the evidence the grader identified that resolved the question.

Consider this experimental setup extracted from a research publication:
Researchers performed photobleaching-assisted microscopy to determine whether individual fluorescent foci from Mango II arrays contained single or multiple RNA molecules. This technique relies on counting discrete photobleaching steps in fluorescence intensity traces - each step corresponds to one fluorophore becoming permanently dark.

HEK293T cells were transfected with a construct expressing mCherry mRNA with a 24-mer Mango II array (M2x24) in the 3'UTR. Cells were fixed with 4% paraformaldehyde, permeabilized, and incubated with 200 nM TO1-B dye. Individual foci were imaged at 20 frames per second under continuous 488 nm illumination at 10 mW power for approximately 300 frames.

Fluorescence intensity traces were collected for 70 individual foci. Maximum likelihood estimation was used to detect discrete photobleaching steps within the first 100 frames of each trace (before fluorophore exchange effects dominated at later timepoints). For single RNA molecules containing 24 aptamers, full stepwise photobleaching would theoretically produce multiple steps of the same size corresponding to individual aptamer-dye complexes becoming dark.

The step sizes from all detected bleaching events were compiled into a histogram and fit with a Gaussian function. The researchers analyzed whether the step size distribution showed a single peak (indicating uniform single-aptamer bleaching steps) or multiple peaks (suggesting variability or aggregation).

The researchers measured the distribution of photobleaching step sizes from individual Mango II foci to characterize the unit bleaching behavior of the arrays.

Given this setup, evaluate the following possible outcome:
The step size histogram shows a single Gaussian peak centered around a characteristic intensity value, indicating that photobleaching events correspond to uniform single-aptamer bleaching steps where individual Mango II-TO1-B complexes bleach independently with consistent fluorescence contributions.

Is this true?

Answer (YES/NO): YES